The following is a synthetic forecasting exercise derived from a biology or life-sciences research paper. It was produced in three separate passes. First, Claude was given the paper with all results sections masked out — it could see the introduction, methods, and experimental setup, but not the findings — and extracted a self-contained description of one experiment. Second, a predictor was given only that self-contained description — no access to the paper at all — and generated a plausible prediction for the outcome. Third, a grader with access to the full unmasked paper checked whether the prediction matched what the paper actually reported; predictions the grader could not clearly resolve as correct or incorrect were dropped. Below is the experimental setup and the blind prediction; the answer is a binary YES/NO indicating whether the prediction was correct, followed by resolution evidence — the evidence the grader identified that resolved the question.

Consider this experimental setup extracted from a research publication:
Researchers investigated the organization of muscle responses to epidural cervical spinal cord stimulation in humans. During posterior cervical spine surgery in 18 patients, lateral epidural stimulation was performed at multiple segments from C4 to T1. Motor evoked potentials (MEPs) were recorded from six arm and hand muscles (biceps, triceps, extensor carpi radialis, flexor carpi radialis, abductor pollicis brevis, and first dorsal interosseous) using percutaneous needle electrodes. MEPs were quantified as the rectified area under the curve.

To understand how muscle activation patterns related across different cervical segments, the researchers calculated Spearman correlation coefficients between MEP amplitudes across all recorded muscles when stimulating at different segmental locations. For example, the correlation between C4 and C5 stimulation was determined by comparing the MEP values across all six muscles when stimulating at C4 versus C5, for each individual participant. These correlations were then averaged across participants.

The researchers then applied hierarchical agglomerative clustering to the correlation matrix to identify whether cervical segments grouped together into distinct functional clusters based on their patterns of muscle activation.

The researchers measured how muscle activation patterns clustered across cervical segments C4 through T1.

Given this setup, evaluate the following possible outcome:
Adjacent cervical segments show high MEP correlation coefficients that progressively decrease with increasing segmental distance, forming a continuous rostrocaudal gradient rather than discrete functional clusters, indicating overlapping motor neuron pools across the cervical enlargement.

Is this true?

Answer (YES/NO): NO